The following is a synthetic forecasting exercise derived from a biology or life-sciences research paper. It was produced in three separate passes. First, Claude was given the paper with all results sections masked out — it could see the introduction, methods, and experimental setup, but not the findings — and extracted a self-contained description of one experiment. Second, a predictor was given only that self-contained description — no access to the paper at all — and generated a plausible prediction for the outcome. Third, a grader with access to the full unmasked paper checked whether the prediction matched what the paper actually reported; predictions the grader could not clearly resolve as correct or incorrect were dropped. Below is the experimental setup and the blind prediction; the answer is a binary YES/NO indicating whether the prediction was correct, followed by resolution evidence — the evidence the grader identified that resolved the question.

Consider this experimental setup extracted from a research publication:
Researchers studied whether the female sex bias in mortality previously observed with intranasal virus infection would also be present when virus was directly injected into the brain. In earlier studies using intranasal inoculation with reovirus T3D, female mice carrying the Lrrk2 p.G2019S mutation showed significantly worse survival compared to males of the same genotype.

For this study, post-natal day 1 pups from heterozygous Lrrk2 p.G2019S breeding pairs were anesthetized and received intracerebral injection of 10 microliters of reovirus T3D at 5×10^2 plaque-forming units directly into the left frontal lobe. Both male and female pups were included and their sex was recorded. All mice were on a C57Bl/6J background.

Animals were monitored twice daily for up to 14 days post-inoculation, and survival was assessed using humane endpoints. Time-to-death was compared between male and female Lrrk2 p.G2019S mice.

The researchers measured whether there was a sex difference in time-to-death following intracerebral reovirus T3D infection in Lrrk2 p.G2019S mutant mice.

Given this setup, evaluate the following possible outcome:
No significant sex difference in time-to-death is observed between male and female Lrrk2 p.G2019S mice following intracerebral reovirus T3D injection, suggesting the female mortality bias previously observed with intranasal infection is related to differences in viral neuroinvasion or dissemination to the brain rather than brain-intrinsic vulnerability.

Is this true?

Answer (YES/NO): YES